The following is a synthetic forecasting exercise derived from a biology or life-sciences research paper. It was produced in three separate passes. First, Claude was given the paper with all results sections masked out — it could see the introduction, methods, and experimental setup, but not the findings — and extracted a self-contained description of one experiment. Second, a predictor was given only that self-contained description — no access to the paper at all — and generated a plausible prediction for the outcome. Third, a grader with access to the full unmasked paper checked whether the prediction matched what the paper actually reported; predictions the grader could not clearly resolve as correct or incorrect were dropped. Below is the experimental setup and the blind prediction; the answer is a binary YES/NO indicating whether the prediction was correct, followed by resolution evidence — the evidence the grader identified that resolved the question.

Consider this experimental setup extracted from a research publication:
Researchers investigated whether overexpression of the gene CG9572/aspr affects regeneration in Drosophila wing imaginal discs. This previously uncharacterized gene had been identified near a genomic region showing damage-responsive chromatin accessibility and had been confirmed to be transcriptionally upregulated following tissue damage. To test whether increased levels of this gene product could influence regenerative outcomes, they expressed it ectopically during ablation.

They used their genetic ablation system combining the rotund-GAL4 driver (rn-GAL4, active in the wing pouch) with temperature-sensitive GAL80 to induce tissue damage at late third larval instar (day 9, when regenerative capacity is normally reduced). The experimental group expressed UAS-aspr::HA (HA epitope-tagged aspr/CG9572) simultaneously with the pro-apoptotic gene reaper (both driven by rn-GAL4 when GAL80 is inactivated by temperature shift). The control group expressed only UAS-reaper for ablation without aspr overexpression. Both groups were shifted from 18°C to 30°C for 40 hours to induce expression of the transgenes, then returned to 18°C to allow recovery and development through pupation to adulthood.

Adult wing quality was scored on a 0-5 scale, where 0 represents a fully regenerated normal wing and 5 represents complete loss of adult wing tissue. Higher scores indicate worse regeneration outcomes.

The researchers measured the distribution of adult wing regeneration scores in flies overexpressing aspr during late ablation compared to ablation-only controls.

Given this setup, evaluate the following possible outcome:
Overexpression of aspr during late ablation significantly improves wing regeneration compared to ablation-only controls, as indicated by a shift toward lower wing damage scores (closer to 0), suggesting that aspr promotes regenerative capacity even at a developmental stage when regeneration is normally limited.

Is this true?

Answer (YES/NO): NO